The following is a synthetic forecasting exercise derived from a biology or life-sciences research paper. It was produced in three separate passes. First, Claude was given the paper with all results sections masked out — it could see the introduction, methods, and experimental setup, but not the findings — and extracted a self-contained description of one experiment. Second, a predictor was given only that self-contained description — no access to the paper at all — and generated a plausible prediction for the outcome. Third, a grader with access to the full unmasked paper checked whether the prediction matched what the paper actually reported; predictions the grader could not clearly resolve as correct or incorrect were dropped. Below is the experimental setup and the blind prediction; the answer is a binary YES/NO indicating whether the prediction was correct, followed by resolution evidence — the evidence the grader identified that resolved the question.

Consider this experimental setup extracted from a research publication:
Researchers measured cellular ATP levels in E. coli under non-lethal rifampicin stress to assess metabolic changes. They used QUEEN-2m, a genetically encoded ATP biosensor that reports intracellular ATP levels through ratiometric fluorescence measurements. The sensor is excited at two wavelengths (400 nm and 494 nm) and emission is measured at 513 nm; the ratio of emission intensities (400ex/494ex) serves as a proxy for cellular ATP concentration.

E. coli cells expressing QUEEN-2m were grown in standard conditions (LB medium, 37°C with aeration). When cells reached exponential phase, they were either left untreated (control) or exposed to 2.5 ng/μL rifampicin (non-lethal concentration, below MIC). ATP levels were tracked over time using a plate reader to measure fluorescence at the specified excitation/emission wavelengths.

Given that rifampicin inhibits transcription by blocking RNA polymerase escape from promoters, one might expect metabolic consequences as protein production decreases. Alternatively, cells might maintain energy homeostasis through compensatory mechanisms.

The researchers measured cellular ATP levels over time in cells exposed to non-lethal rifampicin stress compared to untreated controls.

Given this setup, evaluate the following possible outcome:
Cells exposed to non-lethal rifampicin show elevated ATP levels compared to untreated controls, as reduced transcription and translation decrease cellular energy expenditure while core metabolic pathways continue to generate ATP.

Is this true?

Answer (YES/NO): NO